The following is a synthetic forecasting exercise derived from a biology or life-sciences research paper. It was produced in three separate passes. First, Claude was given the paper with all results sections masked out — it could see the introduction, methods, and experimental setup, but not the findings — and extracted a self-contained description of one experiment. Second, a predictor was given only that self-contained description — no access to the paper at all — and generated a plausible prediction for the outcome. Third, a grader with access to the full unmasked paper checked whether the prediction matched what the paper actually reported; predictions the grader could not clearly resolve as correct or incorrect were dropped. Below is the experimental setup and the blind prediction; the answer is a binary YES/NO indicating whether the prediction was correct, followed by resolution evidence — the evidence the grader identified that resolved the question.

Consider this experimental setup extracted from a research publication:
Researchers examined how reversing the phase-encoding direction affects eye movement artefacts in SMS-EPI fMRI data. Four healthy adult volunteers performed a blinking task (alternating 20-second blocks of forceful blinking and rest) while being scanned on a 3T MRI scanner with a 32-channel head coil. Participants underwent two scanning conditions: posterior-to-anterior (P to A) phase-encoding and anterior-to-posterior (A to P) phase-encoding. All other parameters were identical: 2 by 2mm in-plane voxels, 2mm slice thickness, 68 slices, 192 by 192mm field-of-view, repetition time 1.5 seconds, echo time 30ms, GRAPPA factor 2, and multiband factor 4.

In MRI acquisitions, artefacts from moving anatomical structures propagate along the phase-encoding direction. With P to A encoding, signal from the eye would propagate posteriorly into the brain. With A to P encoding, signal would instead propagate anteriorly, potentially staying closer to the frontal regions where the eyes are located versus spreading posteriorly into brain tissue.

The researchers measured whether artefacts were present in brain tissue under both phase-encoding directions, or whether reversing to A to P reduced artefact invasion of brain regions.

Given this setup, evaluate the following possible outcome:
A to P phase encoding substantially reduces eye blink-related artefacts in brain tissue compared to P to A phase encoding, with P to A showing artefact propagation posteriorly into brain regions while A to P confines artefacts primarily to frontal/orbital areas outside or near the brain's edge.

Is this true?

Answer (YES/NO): NO